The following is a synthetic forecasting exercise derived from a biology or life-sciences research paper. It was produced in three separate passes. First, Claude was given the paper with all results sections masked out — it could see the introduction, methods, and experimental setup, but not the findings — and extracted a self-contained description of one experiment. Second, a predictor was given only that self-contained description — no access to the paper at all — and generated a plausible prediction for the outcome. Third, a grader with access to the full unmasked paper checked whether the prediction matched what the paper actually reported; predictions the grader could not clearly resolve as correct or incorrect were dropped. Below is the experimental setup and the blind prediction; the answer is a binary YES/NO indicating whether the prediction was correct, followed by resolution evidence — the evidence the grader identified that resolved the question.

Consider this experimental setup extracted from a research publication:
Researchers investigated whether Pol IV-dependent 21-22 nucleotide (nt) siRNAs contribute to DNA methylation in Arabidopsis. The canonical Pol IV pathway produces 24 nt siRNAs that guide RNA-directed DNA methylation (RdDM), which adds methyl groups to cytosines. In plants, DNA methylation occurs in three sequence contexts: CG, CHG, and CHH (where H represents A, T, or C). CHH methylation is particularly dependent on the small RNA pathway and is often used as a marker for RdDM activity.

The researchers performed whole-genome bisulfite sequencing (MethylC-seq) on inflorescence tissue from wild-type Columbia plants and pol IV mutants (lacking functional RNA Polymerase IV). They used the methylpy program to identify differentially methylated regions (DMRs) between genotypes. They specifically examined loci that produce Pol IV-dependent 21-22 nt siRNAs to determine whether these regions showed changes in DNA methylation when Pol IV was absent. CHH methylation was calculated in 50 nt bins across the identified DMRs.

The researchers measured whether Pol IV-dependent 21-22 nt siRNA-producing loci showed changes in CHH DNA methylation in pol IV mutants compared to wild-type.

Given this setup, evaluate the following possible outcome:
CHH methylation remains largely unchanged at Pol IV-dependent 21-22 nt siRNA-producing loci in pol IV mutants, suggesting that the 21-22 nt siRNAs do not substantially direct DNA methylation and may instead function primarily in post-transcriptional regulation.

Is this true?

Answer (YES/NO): NO